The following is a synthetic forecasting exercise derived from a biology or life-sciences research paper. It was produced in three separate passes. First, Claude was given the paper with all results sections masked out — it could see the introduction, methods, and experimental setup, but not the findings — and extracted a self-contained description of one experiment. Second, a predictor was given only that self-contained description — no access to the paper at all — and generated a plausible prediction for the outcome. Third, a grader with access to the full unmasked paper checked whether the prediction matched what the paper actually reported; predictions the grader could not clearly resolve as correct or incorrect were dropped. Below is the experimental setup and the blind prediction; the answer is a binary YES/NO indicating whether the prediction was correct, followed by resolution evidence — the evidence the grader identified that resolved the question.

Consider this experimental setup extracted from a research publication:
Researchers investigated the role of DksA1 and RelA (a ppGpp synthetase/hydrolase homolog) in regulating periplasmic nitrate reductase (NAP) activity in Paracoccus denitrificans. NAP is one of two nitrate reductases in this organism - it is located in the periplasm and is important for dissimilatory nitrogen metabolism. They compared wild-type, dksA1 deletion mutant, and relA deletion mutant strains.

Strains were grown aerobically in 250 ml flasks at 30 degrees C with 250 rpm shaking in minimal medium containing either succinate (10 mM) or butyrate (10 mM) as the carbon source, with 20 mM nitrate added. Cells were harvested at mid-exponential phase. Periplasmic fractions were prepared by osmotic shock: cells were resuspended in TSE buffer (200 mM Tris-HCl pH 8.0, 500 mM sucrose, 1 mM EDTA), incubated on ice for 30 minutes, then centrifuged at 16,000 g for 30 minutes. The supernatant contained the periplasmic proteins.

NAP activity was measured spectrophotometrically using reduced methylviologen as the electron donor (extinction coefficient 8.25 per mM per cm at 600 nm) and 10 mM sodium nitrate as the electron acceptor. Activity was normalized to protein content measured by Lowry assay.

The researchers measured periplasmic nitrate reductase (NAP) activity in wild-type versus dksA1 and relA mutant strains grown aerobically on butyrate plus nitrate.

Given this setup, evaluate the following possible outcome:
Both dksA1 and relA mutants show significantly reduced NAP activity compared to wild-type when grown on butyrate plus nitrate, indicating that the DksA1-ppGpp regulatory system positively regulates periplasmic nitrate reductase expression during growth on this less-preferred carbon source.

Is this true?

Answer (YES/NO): YES